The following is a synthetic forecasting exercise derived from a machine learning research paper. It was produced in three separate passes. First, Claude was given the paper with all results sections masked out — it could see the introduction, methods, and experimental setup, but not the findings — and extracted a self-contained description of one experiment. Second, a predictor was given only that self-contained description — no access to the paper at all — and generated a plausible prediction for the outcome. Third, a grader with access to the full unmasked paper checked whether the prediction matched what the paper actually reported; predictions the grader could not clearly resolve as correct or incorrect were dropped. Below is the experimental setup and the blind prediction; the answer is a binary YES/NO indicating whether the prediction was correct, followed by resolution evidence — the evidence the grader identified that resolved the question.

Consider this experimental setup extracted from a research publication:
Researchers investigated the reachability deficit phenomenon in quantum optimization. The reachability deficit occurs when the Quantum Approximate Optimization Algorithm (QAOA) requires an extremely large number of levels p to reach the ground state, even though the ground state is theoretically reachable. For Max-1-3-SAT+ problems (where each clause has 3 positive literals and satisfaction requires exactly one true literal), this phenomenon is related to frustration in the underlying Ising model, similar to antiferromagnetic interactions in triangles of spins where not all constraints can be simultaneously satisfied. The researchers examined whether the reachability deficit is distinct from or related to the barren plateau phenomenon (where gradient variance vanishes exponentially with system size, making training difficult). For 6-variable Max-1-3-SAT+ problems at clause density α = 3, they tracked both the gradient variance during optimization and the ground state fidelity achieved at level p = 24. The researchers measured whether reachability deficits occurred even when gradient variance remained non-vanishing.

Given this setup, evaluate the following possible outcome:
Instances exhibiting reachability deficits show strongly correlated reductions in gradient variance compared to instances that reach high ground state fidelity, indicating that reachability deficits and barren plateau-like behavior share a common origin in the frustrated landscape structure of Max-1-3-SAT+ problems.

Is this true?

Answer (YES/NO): NO